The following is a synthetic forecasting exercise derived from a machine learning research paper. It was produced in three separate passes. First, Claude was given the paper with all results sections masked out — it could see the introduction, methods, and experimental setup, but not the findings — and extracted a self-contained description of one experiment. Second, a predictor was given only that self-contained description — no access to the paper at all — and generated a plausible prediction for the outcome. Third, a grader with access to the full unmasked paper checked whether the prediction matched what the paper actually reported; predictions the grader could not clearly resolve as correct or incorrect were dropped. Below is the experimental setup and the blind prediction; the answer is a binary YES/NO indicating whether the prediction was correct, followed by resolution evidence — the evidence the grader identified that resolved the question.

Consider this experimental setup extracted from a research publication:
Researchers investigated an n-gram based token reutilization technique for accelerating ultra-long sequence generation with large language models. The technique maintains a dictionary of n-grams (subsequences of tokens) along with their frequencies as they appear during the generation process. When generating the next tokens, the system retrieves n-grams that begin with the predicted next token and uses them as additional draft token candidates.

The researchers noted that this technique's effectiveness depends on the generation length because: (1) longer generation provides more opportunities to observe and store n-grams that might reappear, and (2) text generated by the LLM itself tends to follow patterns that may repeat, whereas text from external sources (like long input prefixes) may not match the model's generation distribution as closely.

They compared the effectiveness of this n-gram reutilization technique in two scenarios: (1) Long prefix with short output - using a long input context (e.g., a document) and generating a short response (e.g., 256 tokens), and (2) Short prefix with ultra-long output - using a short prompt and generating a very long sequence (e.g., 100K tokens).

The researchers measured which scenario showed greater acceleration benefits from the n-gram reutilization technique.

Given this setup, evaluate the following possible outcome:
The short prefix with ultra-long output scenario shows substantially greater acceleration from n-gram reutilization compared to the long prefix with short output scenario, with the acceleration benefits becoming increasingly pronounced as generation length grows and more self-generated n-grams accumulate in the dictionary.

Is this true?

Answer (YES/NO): YES